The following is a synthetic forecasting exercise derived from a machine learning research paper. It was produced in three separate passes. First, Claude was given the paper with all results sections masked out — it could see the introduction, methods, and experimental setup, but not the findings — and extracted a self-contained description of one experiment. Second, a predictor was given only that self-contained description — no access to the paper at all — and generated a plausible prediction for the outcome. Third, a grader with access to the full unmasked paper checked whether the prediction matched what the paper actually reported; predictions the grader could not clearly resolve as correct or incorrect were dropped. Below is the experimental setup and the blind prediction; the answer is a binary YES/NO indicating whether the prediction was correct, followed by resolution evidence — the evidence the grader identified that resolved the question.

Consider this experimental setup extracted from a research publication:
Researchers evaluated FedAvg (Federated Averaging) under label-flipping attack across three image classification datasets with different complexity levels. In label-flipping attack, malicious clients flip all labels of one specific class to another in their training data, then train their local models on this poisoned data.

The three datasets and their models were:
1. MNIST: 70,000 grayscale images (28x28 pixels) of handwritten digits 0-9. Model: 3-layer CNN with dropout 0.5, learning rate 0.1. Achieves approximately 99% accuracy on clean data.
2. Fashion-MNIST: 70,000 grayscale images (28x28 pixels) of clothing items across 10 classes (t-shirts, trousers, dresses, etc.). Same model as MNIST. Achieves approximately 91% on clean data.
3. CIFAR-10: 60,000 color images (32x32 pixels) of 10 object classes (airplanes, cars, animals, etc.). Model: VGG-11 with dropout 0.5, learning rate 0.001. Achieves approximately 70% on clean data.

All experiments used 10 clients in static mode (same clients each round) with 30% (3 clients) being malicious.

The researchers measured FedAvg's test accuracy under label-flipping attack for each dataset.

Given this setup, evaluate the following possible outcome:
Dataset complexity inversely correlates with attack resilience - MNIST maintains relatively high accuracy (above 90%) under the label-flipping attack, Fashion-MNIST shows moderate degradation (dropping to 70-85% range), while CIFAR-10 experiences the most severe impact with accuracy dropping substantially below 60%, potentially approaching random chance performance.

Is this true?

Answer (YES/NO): NO